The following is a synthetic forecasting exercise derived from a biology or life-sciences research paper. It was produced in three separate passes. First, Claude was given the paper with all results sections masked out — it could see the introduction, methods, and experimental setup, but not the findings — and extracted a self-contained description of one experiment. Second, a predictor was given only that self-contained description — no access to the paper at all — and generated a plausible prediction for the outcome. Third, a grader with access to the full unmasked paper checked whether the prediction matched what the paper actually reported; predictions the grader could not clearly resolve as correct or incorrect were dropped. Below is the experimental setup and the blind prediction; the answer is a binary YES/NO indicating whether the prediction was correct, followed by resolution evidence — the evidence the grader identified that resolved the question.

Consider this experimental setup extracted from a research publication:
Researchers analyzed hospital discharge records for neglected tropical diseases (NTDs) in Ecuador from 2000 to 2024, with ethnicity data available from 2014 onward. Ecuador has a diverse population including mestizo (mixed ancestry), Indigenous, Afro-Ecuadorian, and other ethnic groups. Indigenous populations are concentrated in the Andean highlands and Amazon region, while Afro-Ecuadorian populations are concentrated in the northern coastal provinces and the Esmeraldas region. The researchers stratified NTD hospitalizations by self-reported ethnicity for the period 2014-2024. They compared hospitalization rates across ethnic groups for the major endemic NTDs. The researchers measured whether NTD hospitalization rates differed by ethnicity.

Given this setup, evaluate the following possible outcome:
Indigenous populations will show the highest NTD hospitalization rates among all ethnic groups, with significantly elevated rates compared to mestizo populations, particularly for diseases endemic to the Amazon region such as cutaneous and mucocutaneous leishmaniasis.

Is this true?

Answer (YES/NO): NO